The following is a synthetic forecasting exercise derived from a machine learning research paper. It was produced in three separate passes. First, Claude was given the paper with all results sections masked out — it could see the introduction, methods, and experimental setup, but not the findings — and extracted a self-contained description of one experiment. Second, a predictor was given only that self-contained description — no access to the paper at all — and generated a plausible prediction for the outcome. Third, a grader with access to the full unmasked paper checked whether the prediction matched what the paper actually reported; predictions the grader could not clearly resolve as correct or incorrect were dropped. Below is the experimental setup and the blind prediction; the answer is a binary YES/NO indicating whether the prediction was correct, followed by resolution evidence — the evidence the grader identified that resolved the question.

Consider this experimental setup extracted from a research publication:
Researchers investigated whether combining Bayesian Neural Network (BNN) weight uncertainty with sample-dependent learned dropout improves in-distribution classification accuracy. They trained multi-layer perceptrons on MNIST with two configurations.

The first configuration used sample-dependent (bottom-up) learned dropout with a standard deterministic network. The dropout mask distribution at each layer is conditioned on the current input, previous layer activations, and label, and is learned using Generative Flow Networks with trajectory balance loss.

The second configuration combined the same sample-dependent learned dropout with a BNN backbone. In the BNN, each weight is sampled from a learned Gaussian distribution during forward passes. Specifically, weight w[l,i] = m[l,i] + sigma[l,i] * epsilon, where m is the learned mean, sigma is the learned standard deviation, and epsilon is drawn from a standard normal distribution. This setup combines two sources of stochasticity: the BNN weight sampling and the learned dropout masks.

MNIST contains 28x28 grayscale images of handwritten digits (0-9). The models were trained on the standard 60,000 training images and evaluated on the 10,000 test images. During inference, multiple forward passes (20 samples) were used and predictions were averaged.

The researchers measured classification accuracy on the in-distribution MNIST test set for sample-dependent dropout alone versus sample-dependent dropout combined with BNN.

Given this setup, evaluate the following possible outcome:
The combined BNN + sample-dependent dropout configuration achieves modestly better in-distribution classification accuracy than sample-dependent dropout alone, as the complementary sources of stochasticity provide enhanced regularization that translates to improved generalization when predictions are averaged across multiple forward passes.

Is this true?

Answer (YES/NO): YES